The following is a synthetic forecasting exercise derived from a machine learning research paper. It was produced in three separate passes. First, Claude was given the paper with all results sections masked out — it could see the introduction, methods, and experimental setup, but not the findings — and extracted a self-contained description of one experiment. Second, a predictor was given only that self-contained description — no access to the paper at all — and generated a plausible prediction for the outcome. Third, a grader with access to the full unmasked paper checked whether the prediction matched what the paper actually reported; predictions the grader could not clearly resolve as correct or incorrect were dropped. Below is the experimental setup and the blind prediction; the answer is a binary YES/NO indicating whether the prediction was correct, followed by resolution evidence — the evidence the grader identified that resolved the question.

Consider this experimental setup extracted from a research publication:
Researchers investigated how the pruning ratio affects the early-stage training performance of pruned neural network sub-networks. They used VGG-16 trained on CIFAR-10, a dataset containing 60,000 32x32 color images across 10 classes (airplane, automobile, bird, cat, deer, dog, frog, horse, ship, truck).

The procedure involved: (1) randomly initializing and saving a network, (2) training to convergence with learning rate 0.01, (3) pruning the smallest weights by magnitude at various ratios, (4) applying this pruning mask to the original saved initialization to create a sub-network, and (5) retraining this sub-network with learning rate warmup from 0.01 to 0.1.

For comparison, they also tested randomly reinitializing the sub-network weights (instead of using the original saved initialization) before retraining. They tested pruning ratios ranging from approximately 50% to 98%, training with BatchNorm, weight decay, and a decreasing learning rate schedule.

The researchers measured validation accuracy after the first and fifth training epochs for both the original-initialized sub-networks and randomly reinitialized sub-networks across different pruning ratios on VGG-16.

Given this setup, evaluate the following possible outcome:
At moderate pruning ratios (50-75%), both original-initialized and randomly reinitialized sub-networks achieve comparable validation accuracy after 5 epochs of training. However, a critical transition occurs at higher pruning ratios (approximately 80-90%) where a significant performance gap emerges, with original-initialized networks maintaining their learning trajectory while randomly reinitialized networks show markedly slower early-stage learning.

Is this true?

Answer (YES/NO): NO